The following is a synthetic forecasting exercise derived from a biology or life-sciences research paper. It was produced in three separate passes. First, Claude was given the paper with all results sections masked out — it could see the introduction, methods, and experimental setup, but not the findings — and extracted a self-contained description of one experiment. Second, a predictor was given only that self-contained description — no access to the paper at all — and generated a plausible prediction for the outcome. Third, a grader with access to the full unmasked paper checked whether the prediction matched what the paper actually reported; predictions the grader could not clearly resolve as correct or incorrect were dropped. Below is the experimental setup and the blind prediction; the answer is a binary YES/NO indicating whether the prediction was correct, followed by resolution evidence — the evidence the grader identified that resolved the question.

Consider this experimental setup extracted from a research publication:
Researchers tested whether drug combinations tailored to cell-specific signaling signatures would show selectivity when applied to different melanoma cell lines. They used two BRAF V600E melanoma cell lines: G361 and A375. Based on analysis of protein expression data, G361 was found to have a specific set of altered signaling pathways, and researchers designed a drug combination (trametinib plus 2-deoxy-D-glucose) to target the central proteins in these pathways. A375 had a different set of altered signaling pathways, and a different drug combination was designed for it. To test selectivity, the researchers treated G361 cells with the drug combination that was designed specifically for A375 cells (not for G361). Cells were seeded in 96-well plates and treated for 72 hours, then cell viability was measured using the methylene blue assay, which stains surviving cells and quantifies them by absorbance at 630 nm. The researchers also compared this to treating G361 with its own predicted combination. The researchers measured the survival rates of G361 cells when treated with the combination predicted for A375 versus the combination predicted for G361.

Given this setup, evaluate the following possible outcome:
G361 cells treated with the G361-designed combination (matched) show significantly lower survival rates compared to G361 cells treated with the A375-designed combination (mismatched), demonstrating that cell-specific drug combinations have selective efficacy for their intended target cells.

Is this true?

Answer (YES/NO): YES